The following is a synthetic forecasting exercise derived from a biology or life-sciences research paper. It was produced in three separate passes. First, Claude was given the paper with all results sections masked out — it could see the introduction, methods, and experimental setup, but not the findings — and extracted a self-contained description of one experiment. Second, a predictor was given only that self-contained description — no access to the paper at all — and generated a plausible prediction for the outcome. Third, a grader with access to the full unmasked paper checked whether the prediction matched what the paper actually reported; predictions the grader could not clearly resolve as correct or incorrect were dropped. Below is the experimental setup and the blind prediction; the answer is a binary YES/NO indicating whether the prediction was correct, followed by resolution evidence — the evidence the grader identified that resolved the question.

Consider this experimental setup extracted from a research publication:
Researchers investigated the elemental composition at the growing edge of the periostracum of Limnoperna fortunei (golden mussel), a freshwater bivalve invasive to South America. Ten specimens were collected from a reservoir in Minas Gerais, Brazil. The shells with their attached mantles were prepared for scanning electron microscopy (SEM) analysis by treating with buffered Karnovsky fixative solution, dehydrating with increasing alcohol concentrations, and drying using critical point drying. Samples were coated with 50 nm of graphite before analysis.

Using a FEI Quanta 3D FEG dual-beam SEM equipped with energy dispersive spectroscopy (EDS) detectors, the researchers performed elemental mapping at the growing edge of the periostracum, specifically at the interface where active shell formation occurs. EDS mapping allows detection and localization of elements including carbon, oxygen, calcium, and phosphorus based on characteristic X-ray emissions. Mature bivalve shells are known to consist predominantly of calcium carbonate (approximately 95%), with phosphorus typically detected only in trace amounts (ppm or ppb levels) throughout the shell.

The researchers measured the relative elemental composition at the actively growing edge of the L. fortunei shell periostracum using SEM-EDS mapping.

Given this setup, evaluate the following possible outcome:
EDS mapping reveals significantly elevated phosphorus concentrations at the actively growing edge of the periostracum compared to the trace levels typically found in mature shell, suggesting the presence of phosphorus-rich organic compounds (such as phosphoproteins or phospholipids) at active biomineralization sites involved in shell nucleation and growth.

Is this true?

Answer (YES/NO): NO